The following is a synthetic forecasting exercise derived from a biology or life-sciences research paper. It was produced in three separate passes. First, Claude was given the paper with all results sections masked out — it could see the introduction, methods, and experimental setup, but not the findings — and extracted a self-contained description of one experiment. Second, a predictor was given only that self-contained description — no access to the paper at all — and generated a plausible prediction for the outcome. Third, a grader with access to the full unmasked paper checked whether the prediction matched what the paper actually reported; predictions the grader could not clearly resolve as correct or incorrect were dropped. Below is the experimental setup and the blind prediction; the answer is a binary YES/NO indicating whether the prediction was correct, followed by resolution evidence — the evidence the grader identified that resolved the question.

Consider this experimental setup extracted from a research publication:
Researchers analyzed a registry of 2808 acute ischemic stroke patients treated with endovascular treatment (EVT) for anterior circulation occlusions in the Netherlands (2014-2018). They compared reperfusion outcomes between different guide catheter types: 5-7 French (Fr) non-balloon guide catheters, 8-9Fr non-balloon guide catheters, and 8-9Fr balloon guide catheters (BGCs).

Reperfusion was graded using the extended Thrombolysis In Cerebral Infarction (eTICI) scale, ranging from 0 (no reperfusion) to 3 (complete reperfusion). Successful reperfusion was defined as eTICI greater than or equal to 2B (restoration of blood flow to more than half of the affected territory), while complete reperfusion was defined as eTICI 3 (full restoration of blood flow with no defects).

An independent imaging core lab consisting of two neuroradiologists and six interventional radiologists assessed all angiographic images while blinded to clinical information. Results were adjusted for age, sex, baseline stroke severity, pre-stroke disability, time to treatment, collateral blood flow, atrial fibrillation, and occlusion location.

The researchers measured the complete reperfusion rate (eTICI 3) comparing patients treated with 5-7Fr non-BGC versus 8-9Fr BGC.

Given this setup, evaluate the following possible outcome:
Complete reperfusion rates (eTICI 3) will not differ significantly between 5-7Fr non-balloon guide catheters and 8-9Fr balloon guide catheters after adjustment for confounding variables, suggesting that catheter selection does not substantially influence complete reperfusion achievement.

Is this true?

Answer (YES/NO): NO